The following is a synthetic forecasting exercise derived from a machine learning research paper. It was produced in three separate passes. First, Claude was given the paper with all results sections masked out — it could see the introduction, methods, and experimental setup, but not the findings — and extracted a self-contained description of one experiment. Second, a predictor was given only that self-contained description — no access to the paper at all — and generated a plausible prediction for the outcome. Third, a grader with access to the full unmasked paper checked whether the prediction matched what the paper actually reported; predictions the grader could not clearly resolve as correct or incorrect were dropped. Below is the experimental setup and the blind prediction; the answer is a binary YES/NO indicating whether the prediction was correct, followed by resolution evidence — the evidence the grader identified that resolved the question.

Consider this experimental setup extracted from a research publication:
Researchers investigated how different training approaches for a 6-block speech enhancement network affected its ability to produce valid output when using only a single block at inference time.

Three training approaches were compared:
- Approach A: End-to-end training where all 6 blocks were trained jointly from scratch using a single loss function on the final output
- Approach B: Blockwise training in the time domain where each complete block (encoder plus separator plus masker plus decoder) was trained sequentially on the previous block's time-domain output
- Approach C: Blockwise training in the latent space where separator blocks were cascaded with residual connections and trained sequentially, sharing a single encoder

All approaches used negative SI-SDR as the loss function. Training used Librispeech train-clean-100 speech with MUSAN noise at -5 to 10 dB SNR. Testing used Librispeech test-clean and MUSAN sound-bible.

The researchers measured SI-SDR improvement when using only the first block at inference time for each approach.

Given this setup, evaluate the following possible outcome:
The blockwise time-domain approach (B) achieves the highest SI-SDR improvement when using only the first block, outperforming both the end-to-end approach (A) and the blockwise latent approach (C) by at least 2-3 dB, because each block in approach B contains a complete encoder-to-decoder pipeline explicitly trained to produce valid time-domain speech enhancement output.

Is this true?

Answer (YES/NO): NO